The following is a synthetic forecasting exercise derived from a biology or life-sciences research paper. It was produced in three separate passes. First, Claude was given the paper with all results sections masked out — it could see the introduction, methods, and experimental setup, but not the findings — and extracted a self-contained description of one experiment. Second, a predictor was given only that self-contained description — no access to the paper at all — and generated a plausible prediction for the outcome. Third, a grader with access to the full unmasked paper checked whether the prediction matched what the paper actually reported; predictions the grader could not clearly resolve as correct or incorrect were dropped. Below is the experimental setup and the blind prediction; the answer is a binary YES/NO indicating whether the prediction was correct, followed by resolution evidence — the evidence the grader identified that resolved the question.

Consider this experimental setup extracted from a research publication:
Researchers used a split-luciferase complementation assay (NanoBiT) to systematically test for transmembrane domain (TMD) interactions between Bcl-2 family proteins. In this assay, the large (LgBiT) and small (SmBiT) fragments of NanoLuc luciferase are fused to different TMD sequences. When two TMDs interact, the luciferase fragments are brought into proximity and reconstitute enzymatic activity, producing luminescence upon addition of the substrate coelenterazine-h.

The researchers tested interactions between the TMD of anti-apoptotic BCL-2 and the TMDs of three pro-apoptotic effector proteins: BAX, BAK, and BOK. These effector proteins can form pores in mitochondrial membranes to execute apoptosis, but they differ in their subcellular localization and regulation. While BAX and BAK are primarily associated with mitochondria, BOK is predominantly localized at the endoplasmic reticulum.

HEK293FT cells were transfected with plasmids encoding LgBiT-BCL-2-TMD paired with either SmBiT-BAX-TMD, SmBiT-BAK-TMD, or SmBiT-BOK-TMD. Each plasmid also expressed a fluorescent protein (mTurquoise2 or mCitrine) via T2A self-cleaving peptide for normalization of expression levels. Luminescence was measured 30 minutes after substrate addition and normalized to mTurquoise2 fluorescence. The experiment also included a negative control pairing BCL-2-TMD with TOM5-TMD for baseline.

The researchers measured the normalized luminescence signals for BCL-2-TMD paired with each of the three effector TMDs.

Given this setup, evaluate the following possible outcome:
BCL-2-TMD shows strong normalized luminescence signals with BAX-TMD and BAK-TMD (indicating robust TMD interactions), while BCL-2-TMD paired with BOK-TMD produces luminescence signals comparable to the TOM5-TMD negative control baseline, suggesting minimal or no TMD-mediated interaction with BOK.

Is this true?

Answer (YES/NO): NO